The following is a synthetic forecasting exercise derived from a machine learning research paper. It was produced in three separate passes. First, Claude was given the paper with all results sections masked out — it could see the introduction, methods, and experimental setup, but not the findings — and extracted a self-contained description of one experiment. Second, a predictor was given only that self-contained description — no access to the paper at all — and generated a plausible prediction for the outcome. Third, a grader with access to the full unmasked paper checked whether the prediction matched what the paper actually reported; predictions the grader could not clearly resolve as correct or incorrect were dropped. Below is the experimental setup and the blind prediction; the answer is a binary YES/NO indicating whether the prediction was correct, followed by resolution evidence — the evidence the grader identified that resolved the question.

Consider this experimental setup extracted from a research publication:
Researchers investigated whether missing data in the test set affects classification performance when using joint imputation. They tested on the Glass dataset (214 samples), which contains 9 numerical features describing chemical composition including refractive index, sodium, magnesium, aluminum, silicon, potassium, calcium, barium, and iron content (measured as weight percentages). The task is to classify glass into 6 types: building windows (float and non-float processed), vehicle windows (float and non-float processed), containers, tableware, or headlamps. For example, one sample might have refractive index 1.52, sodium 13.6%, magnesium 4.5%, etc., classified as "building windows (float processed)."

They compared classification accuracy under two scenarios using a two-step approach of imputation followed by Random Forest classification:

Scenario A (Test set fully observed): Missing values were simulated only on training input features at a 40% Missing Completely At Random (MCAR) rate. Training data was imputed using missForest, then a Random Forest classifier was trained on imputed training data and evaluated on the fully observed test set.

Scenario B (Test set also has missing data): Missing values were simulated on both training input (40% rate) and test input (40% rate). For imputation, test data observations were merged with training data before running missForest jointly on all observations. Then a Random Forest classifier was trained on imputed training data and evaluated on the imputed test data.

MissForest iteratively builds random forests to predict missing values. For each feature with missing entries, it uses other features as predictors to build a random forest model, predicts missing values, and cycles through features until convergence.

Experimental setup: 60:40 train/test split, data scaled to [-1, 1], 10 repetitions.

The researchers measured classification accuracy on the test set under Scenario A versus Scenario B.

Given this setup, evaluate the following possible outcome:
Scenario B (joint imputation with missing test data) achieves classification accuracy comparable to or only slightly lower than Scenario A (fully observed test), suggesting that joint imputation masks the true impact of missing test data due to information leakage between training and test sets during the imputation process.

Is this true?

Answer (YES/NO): NO